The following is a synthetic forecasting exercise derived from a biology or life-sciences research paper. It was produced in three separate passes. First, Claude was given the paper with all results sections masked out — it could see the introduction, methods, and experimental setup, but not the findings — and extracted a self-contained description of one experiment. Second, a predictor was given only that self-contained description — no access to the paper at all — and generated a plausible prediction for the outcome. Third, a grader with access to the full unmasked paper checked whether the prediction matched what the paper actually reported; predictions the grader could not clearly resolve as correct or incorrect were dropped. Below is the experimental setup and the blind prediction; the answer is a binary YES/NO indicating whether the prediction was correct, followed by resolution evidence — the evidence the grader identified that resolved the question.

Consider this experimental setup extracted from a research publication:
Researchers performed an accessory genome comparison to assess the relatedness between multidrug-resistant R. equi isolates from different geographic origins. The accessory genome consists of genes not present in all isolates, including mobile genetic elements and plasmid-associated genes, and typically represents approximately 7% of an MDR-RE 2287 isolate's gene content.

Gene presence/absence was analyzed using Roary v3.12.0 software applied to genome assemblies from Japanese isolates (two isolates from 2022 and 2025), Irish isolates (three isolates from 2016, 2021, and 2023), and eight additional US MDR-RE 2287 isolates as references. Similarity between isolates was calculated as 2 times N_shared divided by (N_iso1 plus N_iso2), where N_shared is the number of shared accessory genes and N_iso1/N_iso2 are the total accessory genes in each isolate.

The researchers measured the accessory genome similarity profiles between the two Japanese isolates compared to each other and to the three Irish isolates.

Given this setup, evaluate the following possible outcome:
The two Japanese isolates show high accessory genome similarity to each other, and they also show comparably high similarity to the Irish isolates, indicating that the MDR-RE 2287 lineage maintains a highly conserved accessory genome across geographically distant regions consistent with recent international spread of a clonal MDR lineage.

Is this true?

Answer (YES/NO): NO